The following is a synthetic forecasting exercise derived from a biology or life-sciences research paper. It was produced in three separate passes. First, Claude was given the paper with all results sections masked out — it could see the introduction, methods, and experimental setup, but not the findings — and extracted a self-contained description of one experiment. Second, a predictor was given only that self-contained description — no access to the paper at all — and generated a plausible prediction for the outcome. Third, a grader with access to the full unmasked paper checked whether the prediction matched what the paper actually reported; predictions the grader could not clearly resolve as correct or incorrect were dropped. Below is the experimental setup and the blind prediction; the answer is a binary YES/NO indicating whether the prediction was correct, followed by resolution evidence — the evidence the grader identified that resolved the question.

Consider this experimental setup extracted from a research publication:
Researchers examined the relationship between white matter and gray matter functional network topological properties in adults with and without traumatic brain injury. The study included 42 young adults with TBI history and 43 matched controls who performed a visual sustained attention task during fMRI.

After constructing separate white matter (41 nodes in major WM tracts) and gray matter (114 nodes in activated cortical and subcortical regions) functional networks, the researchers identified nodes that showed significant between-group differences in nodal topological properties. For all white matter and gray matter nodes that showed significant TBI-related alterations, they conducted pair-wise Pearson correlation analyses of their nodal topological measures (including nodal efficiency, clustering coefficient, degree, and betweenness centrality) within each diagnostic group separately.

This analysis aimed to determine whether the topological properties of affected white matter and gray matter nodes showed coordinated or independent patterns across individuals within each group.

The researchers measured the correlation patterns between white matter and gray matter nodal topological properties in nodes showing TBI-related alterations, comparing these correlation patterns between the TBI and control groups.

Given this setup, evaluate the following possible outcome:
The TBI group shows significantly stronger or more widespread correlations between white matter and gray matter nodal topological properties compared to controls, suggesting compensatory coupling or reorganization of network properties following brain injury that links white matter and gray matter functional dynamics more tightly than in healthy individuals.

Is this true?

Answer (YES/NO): NO